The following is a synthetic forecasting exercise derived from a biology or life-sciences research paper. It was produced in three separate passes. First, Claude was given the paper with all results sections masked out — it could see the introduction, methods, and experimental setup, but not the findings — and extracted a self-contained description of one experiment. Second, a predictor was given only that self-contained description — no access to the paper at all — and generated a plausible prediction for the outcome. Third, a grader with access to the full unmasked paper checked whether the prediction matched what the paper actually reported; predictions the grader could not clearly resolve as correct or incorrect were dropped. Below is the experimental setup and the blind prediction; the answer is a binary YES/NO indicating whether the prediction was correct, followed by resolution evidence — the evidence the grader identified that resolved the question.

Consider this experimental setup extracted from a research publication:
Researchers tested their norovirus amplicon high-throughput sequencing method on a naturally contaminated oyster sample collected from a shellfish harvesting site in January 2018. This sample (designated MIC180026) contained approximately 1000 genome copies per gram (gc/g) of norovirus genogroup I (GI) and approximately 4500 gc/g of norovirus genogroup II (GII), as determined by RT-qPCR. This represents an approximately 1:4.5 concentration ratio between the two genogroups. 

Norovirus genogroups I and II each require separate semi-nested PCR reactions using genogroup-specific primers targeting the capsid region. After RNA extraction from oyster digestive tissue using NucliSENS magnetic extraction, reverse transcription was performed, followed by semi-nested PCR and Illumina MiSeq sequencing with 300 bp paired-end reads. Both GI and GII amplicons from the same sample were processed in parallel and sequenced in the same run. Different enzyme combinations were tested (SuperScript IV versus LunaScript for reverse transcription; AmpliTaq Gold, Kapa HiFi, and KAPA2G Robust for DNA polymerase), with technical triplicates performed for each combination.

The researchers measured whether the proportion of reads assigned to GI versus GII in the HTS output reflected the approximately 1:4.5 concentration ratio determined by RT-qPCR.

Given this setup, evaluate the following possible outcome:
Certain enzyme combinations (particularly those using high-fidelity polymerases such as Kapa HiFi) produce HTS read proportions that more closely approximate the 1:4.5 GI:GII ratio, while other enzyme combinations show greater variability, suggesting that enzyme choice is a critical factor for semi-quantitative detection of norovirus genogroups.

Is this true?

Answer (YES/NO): NO